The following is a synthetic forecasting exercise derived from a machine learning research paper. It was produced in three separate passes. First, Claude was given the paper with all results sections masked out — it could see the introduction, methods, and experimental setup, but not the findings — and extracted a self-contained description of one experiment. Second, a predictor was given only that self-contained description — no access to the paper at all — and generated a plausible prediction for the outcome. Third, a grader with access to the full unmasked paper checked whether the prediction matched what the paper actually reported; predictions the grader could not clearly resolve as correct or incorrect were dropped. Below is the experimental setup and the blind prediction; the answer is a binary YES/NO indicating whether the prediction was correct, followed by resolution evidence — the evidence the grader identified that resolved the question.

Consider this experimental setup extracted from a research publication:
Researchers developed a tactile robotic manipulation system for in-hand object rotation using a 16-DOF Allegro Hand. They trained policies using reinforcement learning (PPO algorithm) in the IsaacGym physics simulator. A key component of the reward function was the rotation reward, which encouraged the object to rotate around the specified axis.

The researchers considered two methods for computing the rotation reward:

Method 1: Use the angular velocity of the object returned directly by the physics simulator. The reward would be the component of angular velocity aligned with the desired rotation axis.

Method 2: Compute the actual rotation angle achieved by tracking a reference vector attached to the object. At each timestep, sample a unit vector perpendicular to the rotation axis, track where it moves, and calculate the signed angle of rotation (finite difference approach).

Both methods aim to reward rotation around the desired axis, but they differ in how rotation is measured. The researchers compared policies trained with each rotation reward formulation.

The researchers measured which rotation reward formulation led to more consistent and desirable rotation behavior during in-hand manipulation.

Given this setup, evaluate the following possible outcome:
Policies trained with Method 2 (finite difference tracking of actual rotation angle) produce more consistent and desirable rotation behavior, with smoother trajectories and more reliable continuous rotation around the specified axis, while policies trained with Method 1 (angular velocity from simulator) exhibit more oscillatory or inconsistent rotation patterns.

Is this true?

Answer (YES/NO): YES